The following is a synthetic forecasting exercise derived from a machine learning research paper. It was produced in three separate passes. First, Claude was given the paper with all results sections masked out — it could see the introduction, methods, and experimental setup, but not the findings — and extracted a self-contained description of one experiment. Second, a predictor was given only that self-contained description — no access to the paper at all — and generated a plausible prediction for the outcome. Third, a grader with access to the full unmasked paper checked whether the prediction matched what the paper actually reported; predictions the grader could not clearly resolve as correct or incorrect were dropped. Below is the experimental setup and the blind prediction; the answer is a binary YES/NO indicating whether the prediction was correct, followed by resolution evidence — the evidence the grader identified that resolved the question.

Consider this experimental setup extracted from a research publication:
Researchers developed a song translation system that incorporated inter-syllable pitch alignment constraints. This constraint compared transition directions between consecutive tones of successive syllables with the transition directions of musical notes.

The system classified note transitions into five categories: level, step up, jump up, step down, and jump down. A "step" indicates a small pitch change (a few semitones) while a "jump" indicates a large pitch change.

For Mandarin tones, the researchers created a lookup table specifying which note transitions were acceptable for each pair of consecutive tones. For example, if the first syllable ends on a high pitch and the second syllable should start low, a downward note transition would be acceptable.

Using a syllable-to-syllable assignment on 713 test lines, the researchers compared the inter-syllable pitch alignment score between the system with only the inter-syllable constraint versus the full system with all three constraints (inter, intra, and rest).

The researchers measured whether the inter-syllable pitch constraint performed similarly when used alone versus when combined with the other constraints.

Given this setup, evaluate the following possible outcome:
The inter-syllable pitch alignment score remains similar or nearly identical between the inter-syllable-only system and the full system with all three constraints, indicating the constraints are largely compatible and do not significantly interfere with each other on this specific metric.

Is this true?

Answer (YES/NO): YES